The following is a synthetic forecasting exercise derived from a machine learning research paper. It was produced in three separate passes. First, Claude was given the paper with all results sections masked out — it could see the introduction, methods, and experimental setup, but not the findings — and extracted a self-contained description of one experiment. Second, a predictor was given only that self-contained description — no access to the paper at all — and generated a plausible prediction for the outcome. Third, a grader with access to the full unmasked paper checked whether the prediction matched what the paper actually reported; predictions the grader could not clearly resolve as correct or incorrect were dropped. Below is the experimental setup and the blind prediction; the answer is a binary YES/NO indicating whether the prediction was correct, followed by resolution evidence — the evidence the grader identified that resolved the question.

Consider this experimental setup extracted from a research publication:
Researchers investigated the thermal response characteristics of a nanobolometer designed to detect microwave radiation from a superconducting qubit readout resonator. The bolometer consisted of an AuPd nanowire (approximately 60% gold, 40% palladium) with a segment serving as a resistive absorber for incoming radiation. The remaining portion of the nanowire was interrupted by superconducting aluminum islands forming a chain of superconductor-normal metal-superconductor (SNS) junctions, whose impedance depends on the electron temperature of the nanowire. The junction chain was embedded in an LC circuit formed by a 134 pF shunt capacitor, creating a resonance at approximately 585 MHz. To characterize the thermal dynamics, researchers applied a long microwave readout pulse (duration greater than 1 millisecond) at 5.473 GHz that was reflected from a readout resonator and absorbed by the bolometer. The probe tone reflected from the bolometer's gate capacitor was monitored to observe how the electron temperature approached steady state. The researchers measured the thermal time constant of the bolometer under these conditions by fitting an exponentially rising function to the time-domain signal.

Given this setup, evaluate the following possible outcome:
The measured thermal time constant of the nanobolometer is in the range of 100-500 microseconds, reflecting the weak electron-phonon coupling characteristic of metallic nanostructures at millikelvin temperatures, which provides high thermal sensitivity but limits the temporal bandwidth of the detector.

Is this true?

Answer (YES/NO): NO